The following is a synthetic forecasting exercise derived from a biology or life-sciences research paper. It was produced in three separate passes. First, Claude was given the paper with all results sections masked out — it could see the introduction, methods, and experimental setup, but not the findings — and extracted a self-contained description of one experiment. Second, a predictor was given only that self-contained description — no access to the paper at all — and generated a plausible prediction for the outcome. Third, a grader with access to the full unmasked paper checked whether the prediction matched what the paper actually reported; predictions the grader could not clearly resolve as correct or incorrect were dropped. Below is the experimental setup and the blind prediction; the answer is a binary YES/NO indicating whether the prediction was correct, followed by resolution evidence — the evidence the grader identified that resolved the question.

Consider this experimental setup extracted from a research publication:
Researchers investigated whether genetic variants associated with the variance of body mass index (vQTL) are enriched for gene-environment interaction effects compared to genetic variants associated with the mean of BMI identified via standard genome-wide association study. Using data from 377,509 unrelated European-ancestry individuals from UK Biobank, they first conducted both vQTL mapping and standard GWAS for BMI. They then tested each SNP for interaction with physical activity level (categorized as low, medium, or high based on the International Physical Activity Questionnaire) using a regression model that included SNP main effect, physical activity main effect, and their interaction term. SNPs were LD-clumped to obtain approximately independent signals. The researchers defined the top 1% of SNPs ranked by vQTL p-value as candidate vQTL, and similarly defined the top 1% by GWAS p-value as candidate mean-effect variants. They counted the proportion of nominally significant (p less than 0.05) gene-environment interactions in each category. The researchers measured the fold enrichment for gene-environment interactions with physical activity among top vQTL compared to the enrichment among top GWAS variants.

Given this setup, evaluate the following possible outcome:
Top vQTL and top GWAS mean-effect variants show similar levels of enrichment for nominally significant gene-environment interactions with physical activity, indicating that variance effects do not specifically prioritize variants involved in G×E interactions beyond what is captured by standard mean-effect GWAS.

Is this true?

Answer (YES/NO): NO